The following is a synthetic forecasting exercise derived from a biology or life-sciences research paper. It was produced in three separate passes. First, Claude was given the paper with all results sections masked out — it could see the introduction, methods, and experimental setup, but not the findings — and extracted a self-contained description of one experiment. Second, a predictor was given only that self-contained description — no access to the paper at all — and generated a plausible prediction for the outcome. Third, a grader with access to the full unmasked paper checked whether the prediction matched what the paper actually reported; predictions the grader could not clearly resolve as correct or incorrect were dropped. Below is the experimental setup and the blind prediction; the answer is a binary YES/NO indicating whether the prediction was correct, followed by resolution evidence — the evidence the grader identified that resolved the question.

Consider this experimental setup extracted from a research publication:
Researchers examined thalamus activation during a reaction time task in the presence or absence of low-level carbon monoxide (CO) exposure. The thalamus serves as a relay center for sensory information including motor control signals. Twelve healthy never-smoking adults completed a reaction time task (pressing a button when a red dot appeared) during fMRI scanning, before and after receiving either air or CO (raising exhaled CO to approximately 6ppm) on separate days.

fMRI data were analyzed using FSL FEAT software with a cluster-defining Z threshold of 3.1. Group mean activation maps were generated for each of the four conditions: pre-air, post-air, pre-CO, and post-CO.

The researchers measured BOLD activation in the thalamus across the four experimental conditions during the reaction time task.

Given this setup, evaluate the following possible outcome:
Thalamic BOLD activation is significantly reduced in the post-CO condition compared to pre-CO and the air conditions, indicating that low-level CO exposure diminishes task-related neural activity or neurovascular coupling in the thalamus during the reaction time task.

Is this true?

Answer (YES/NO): NO